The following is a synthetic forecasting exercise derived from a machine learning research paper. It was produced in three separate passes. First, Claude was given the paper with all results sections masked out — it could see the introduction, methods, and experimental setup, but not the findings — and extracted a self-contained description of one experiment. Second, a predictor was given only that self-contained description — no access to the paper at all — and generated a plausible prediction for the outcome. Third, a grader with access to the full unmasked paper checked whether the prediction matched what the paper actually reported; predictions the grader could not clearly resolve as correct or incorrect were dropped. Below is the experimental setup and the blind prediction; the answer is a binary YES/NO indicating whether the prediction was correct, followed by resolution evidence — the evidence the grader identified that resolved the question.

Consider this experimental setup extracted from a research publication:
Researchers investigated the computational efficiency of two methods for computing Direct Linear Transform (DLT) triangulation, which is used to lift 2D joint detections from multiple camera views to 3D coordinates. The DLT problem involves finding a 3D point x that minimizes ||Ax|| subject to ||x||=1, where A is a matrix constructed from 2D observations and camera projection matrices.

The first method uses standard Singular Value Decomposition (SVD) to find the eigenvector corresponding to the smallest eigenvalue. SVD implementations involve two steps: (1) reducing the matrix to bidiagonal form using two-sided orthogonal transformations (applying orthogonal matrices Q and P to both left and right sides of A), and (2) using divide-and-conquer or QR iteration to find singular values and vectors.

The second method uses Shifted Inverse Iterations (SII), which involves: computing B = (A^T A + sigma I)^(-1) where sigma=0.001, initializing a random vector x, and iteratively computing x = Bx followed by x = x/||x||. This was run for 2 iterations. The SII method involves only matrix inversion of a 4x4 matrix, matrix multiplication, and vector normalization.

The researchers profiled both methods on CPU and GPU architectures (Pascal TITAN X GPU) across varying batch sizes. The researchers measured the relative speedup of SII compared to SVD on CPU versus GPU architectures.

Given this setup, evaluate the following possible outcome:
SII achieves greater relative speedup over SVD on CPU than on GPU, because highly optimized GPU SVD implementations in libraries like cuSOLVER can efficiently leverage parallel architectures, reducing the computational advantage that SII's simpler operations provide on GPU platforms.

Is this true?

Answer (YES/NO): NO